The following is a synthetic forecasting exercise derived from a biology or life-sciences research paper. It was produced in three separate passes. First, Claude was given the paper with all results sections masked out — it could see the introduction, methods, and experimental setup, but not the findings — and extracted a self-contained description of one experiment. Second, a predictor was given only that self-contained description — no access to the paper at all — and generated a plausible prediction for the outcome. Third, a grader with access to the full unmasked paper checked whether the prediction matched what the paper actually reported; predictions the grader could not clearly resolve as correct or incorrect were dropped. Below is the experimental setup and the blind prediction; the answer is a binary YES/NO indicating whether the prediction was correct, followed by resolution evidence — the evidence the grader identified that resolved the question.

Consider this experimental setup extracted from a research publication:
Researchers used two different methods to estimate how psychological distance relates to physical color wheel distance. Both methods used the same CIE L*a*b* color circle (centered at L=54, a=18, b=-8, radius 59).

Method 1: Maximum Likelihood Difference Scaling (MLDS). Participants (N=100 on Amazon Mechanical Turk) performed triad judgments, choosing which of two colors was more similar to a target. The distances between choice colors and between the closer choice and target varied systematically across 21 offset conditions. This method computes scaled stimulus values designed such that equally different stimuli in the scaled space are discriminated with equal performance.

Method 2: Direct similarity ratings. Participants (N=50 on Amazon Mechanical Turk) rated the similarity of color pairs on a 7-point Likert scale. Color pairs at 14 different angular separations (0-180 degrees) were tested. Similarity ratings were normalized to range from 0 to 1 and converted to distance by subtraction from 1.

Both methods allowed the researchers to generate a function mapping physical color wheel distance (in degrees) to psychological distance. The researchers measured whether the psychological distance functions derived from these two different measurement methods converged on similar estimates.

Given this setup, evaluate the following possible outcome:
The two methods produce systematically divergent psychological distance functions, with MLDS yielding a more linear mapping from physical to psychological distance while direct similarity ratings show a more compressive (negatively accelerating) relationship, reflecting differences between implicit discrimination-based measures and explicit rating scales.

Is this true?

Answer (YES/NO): NO